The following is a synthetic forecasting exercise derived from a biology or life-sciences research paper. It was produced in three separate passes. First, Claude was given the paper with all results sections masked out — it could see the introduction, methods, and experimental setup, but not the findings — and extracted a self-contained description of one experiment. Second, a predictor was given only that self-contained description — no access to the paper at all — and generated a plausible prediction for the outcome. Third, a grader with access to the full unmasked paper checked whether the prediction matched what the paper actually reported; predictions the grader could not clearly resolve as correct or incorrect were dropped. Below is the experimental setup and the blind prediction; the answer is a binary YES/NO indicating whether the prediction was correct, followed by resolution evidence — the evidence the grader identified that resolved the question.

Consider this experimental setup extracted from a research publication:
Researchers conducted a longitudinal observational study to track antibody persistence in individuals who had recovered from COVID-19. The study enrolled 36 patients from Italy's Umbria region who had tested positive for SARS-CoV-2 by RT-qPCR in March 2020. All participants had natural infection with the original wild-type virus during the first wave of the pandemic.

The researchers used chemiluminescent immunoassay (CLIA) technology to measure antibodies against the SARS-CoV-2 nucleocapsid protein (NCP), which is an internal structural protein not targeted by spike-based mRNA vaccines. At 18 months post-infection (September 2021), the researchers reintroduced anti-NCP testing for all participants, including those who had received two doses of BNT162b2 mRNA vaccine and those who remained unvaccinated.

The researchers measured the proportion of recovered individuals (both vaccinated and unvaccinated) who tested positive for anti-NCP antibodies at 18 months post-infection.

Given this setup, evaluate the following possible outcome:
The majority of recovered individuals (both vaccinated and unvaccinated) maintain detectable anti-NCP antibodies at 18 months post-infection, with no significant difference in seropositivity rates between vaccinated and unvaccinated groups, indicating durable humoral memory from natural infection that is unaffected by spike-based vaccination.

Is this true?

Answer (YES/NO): YES